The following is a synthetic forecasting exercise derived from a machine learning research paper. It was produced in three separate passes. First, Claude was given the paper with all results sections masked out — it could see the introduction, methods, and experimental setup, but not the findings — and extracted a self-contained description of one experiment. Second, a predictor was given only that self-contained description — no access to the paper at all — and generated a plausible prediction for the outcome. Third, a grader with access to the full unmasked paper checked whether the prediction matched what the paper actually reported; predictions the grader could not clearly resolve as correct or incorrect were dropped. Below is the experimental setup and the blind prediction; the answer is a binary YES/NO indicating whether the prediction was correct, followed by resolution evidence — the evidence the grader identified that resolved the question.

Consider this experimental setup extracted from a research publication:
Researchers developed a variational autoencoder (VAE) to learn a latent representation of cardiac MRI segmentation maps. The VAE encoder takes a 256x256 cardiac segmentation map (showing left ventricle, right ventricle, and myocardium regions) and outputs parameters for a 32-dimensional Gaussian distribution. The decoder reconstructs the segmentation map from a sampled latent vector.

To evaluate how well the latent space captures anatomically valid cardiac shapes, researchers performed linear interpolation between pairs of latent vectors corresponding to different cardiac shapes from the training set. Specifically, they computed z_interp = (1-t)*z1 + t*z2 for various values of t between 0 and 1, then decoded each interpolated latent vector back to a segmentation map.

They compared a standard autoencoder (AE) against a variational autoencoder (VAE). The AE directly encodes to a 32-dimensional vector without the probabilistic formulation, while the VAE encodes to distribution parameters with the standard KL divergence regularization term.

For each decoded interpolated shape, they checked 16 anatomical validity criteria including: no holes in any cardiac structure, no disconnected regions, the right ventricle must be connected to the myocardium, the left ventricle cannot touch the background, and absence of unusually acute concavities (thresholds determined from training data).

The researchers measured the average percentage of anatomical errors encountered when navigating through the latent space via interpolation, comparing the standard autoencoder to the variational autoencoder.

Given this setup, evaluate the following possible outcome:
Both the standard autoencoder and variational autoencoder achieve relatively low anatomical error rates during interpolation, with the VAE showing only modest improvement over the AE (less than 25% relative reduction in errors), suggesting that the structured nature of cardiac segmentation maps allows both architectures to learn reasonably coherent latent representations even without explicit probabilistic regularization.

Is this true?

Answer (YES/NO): NO